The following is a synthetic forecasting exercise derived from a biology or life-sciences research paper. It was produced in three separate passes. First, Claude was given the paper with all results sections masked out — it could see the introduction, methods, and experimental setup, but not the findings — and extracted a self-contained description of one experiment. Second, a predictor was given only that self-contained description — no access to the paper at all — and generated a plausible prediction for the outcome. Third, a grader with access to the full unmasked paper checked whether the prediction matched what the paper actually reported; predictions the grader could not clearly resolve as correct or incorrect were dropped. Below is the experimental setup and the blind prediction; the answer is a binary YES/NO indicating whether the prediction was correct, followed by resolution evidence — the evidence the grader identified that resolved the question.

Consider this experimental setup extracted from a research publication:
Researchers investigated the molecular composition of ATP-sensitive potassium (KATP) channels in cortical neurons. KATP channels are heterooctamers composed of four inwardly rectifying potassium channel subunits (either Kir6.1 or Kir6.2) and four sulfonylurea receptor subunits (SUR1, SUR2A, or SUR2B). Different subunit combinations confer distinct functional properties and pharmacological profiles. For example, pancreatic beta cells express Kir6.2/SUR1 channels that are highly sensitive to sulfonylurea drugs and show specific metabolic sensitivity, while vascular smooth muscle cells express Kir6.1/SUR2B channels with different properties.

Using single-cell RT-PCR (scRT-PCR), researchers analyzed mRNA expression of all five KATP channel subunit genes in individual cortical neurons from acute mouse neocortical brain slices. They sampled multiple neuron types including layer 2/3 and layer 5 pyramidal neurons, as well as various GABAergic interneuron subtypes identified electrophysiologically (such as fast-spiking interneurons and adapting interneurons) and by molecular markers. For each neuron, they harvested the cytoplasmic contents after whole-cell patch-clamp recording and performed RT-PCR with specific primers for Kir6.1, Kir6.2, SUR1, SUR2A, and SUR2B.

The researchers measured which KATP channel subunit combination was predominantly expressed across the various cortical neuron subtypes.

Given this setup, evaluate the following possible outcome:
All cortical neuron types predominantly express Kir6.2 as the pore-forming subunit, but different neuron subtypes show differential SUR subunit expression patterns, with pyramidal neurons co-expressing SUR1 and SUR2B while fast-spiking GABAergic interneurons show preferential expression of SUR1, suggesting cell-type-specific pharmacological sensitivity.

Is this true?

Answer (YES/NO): NO